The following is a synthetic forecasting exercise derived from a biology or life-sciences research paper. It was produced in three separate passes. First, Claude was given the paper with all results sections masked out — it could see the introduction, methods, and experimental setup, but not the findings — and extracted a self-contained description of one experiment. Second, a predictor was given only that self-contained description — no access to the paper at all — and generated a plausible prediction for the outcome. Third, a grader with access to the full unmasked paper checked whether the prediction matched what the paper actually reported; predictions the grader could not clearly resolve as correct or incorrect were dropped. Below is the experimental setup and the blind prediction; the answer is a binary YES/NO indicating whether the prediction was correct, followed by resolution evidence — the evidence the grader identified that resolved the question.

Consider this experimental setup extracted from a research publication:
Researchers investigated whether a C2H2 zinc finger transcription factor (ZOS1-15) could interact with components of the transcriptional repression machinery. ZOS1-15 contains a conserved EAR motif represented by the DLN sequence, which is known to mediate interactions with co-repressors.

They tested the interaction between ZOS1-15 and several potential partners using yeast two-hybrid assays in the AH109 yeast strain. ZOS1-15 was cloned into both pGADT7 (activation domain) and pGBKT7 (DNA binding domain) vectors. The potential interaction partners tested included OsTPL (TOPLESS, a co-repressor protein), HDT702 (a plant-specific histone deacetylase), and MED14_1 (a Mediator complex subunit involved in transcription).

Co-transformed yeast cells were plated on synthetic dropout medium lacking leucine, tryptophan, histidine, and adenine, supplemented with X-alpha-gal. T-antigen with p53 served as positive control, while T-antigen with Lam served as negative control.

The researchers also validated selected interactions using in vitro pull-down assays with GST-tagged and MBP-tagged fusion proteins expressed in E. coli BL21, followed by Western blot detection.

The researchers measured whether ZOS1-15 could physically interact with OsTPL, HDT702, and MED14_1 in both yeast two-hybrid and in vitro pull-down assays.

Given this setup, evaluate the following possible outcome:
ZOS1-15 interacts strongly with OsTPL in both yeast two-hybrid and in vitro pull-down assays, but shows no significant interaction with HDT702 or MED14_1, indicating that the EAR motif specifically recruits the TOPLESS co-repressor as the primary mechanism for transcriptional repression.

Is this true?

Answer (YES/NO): NO